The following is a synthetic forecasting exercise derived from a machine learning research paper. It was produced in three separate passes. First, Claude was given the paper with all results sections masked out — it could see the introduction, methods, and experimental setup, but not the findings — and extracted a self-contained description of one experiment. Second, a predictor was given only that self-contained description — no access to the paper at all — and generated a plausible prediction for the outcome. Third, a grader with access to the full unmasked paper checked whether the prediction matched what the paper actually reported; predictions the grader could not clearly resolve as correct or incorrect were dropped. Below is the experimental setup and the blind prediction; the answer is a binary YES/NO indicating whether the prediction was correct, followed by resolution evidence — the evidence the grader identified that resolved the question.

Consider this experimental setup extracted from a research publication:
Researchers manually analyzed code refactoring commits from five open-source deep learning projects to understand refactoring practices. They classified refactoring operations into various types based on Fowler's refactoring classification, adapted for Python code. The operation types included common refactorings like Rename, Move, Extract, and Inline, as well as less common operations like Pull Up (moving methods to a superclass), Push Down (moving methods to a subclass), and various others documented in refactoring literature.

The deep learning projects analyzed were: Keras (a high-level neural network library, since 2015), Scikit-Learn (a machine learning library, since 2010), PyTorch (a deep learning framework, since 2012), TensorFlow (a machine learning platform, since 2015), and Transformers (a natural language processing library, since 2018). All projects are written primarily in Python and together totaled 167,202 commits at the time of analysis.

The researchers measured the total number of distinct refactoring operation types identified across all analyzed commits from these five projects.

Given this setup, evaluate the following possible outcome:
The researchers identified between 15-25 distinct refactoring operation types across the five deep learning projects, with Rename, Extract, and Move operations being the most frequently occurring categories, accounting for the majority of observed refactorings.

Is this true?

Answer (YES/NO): NO